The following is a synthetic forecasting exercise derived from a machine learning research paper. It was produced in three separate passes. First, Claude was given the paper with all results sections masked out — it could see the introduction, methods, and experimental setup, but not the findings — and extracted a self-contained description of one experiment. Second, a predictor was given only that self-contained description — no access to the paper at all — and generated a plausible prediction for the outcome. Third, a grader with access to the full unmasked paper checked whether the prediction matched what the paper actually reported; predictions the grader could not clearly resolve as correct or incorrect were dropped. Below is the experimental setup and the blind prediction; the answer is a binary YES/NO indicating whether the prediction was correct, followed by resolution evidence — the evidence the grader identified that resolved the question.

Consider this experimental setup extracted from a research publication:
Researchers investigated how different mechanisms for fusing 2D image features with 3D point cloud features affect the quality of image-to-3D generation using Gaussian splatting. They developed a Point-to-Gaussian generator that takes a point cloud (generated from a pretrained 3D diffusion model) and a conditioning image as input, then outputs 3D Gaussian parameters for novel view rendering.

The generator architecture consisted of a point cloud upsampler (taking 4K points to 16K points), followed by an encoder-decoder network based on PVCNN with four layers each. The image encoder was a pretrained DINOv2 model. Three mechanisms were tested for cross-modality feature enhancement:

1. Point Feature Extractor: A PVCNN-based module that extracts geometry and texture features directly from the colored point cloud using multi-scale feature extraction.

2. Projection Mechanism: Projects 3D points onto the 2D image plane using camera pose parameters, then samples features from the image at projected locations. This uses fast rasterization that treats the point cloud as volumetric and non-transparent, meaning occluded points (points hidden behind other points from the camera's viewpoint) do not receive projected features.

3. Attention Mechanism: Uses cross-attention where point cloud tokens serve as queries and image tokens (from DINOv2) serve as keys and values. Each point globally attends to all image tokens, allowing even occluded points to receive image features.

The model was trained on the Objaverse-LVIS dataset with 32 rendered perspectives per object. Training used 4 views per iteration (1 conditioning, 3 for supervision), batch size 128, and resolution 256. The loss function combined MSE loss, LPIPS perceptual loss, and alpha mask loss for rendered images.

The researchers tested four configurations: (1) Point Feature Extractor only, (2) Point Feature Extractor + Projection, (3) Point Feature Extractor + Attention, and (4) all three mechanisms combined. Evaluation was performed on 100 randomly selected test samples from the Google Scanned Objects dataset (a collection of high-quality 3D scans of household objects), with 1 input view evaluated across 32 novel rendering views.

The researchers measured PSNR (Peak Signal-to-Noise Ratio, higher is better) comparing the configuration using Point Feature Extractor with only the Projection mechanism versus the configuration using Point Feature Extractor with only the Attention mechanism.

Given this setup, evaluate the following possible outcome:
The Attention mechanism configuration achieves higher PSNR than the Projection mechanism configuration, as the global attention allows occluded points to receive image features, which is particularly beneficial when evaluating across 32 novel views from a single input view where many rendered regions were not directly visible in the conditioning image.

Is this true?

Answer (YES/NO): YES